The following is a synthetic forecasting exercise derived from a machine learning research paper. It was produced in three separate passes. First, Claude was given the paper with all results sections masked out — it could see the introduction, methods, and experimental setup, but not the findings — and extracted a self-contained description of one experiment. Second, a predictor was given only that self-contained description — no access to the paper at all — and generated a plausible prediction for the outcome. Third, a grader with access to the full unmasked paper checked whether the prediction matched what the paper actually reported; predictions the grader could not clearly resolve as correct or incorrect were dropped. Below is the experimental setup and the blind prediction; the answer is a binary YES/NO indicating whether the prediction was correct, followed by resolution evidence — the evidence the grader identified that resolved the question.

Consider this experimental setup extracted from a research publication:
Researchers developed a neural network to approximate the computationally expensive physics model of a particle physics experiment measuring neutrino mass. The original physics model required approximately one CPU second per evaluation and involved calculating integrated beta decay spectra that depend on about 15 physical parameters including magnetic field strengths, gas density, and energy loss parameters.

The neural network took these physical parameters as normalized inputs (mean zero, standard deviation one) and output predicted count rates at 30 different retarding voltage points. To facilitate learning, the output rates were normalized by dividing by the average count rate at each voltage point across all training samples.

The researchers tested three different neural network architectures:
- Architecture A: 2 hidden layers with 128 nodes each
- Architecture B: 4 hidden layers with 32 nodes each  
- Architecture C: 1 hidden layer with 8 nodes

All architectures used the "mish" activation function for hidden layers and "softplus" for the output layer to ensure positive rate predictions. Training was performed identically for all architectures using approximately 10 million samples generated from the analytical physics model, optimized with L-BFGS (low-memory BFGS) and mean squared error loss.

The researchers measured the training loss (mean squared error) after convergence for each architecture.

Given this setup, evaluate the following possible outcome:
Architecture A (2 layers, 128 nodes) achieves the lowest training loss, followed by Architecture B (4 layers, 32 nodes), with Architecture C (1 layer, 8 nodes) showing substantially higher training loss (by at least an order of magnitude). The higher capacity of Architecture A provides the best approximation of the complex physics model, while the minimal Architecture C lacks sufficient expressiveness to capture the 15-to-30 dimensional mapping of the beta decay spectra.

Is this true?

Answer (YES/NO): NO